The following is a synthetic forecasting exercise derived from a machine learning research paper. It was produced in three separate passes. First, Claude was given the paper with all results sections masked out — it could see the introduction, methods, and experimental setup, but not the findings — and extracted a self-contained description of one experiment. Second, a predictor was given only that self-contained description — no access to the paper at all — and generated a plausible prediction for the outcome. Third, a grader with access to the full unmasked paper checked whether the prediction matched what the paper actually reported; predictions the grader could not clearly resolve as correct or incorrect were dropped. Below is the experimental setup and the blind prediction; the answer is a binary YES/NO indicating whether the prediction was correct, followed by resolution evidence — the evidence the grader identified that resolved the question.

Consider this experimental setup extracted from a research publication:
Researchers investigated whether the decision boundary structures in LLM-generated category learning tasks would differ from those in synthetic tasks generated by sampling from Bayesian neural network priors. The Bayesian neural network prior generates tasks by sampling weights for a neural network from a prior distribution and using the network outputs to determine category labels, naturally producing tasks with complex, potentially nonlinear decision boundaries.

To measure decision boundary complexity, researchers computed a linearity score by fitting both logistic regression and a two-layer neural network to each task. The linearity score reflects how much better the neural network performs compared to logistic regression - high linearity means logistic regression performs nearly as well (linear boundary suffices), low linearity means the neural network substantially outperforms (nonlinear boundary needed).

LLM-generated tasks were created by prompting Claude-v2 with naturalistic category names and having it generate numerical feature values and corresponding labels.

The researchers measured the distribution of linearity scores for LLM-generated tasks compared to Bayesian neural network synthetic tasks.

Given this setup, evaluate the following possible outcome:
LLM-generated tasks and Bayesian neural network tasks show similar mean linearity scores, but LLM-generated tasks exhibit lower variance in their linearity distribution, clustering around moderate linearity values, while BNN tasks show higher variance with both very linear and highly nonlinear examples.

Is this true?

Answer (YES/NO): NO